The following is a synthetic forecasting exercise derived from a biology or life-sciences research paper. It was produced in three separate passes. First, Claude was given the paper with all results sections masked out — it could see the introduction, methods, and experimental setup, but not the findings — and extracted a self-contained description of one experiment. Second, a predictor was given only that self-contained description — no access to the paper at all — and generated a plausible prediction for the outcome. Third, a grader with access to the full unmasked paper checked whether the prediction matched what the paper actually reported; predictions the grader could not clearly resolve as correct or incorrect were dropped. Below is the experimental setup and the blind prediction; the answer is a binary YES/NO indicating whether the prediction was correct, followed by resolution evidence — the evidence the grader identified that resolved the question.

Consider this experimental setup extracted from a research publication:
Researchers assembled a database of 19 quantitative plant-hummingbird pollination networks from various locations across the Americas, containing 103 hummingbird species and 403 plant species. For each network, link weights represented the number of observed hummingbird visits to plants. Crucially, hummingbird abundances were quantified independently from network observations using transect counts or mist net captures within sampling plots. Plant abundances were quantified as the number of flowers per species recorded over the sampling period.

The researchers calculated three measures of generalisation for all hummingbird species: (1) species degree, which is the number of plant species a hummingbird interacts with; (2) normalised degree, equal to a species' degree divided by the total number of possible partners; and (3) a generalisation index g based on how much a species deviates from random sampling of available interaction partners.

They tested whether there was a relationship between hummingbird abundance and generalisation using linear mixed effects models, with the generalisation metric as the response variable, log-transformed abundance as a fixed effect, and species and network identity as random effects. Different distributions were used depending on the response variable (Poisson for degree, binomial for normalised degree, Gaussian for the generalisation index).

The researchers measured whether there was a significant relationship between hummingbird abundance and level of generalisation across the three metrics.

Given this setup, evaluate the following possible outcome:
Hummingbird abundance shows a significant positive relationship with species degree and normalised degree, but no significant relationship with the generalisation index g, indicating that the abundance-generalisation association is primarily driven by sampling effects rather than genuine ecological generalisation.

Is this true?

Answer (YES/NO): NO